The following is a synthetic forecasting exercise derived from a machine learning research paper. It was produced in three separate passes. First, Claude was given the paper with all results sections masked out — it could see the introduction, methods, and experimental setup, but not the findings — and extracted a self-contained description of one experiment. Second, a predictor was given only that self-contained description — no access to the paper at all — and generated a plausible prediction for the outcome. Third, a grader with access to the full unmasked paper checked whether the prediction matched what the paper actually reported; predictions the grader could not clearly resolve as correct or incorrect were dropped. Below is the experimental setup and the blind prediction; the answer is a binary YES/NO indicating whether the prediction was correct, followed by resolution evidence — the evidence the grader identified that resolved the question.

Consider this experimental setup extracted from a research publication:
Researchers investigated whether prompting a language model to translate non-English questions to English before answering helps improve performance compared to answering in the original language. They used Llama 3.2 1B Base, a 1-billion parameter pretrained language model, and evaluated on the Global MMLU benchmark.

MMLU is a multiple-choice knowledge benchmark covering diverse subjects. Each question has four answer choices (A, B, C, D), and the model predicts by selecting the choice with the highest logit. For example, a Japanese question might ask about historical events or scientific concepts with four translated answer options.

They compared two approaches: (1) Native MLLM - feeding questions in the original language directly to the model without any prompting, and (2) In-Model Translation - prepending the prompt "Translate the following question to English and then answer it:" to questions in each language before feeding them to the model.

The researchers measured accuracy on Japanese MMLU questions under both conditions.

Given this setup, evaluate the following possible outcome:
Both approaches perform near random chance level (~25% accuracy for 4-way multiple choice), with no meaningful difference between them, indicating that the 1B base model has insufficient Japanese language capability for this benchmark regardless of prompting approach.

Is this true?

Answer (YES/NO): NO